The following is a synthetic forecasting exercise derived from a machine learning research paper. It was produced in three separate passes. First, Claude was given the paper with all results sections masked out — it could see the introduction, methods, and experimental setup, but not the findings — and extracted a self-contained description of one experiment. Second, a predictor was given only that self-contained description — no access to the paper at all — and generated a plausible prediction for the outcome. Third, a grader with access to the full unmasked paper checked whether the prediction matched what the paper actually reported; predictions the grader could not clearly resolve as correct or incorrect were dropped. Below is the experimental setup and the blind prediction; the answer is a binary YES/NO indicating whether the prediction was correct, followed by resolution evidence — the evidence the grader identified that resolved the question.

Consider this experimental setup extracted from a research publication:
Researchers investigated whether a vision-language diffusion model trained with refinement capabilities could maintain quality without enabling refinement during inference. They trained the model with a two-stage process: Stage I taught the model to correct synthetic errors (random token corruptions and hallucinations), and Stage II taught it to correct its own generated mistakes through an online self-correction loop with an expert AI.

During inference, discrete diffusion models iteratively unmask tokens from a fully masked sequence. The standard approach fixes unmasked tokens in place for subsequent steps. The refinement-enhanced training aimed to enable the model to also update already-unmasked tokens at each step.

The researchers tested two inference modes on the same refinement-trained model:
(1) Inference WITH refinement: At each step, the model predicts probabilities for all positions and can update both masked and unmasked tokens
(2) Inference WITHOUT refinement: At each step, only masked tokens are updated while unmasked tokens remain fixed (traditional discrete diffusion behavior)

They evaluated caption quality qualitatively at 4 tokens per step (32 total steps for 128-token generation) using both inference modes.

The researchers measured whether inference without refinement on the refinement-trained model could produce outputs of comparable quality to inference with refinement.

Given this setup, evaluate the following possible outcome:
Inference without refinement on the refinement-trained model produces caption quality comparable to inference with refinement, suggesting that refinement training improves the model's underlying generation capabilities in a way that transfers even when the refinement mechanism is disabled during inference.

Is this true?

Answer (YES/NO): NO